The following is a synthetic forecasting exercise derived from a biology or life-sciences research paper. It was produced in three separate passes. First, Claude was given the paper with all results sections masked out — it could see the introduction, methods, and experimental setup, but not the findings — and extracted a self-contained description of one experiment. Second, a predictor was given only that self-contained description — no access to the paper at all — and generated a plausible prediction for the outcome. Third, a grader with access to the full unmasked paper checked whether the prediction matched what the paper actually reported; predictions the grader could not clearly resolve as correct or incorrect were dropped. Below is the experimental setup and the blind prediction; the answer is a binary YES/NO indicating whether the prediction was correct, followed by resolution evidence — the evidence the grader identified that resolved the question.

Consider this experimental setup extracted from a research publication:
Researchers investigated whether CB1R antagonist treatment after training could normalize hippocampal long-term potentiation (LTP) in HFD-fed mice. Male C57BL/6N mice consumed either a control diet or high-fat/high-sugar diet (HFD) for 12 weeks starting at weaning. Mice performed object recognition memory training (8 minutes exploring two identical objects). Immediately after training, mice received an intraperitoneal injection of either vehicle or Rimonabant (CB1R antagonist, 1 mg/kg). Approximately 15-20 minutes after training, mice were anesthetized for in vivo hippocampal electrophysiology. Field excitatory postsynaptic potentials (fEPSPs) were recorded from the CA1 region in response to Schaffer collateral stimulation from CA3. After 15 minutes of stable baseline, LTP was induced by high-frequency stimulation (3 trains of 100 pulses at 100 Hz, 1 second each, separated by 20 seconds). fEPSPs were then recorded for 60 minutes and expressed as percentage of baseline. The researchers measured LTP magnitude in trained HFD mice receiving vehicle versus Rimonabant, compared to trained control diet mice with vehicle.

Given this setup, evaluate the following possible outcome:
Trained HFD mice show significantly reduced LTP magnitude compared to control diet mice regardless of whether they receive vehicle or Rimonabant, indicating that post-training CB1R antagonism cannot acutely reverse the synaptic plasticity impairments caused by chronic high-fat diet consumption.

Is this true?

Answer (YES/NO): NO